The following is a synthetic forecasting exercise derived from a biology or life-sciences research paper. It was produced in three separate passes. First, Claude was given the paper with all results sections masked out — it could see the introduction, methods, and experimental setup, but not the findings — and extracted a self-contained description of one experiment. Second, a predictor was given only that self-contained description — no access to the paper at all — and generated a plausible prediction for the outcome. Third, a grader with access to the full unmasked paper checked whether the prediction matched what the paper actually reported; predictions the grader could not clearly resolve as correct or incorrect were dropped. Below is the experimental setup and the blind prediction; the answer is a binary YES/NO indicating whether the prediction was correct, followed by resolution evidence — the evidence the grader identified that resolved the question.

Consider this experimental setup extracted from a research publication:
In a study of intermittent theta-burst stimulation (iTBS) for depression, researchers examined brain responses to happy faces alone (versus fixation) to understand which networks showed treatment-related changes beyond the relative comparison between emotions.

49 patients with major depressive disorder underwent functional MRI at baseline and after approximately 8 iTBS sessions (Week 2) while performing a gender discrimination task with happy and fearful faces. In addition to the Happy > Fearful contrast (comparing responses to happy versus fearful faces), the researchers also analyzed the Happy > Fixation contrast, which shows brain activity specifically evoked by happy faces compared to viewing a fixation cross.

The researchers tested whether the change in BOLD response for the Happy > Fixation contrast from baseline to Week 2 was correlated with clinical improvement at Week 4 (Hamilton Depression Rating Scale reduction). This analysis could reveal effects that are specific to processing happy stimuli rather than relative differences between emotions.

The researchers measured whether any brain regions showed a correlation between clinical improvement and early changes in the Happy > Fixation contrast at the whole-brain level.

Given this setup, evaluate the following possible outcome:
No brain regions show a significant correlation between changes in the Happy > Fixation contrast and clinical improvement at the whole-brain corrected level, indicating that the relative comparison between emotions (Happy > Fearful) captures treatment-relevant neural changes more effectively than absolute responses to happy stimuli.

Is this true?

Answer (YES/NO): NO